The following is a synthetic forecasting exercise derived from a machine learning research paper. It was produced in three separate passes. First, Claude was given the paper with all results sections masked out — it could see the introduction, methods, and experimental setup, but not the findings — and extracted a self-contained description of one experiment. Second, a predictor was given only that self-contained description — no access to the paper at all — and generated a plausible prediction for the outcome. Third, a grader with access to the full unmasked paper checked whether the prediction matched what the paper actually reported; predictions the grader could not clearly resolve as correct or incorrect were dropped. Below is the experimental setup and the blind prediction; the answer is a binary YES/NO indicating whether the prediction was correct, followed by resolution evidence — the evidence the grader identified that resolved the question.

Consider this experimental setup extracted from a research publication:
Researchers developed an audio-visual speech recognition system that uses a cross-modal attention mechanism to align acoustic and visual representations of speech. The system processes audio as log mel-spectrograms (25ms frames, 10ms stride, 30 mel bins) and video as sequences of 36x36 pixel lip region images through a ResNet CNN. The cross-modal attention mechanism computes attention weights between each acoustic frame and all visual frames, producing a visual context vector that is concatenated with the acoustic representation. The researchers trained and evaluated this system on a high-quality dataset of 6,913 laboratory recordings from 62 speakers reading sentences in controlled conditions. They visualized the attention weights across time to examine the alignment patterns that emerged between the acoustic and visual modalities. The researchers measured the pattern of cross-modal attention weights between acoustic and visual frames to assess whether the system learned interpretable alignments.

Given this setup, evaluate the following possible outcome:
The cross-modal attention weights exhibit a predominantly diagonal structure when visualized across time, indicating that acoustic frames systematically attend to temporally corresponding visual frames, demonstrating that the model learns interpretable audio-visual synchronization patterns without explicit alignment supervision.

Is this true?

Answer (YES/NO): YES